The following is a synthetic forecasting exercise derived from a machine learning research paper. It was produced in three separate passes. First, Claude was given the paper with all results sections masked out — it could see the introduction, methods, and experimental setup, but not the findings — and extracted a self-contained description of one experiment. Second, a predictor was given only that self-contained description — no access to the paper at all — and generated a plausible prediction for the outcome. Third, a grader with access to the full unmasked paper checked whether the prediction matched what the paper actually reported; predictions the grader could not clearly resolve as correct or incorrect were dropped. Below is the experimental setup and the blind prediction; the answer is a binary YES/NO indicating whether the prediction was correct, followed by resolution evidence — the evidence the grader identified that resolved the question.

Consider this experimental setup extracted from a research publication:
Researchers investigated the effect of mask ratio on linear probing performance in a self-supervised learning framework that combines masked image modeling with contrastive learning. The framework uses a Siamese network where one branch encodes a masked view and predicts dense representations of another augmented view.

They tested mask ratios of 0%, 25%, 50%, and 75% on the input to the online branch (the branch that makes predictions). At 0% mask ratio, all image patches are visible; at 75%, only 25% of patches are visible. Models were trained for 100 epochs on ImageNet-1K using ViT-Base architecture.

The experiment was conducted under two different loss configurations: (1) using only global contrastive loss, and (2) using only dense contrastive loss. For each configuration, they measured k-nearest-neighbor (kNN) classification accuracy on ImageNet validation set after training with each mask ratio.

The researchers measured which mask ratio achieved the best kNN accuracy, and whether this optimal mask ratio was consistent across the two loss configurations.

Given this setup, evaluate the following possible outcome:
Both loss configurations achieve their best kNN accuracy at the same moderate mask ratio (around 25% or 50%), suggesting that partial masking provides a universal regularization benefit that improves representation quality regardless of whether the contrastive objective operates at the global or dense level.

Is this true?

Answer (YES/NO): NO